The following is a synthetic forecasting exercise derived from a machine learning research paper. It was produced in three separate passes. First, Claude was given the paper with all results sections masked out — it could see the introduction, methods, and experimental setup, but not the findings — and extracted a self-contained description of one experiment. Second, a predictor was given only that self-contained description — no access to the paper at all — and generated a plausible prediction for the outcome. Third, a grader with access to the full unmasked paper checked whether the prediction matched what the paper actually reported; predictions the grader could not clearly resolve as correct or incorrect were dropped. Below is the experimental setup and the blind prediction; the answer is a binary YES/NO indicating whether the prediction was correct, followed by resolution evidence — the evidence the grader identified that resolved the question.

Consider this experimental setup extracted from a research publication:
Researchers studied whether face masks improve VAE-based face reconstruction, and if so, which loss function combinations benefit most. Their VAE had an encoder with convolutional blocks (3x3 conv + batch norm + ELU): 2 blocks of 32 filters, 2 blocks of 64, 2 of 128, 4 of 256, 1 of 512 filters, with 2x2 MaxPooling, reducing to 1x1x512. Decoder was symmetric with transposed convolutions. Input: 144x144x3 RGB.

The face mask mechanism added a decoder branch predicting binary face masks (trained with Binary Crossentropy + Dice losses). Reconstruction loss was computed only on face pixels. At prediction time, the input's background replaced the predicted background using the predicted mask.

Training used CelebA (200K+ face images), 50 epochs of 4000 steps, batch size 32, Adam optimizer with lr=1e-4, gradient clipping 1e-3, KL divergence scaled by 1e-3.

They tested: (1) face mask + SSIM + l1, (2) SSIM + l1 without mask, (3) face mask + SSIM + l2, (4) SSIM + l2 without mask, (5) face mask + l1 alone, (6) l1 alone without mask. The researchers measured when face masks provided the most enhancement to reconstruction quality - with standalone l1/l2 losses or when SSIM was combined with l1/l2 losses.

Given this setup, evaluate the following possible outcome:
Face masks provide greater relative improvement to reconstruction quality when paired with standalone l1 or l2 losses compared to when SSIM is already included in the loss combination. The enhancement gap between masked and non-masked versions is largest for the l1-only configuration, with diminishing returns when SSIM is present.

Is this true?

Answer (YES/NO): NO